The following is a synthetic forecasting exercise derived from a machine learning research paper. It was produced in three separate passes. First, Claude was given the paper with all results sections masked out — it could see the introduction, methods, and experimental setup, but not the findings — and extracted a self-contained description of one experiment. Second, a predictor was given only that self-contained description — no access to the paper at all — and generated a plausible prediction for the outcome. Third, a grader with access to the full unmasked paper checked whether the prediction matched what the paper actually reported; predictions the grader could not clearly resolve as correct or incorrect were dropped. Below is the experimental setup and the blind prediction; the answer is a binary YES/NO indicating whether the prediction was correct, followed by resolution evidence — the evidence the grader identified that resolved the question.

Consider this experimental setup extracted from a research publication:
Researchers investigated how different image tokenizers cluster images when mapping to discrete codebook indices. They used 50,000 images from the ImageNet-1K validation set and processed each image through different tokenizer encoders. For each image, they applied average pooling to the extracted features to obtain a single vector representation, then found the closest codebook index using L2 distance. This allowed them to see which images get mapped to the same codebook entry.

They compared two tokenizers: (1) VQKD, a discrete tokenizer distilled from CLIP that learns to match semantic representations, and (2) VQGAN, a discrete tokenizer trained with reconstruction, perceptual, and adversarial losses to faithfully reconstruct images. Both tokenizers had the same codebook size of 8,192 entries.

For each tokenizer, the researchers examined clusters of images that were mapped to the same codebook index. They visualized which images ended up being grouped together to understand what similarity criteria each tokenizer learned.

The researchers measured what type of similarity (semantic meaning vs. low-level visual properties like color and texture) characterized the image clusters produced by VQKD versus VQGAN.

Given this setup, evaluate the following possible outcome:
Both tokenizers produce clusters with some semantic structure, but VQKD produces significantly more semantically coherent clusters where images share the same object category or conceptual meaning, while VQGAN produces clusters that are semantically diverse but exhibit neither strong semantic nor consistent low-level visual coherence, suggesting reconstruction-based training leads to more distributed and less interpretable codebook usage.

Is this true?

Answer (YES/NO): NO